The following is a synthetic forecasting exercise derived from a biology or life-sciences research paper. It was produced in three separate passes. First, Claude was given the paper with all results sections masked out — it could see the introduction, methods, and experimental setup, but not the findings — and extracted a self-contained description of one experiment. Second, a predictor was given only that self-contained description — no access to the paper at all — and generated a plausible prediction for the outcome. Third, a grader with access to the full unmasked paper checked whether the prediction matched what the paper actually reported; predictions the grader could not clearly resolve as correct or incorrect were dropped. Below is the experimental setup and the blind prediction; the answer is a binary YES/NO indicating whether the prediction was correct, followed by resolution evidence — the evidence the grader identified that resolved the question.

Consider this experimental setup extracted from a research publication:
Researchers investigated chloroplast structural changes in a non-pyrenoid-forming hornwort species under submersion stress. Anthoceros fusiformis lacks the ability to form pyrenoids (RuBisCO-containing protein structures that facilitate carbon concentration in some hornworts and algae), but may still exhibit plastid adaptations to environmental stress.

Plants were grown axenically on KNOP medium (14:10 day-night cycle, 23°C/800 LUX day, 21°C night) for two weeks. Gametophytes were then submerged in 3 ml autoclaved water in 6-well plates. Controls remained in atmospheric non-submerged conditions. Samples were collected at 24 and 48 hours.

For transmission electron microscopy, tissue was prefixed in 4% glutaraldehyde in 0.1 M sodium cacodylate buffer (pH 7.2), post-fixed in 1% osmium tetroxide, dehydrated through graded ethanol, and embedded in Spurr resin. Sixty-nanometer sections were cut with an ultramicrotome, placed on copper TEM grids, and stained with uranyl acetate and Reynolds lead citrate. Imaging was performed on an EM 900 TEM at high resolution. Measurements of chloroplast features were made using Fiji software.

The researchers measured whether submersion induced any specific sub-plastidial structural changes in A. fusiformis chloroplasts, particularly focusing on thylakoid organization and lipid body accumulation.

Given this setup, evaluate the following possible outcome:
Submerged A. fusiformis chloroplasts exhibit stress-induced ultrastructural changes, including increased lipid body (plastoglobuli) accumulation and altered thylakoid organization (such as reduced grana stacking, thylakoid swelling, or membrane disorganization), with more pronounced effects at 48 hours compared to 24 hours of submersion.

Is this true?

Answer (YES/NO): YES